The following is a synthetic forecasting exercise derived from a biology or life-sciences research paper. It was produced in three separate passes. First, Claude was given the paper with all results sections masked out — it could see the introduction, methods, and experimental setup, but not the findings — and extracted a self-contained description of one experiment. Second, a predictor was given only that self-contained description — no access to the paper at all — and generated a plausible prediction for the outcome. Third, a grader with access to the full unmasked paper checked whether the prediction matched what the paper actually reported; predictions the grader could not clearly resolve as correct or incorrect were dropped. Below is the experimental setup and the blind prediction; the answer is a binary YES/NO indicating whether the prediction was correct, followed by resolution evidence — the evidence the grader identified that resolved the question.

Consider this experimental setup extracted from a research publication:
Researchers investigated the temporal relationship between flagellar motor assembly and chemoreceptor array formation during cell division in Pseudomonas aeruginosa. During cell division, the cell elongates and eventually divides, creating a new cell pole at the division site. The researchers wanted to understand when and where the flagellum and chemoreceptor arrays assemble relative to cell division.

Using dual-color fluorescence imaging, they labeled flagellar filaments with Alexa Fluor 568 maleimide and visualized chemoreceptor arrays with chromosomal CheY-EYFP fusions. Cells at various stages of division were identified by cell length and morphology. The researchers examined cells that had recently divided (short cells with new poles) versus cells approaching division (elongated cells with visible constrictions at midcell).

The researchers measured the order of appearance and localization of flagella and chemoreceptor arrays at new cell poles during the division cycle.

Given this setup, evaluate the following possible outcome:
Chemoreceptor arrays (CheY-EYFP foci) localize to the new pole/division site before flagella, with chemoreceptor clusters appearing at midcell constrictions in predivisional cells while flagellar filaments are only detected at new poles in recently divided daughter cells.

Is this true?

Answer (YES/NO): NO